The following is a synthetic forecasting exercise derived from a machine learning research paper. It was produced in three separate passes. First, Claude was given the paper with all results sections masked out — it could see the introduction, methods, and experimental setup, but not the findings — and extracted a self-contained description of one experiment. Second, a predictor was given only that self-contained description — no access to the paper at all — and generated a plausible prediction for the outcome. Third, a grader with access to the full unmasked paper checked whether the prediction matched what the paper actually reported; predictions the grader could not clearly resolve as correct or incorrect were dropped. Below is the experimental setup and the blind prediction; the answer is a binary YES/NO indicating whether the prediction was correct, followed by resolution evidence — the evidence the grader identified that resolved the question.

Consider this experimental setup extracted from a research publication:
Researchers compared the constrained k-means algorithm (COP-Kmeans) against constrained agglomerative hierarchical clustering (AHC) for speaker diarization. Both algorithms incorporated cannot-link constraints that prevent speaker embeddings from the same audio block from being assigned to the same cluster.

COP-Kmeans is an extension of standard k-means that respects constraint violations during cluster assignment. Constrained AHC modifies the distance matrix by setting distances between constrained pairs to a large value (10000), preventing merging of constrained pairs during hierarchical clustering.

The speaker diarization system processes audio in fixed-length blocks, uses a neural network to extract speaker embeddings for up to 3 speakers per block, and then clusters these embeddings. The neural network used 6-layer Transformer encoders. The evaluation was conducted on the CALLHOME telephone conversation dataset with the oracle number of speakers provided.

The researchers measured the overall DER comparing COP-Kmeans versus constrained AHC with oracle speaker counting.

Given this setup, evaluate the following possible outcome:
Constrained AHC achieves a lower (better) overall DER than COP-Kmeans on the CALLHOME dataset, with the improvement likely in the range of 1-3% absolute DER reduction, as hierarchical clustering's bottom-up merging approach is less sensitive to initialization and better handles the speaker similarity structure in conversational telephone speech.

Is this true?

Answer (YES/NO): NO